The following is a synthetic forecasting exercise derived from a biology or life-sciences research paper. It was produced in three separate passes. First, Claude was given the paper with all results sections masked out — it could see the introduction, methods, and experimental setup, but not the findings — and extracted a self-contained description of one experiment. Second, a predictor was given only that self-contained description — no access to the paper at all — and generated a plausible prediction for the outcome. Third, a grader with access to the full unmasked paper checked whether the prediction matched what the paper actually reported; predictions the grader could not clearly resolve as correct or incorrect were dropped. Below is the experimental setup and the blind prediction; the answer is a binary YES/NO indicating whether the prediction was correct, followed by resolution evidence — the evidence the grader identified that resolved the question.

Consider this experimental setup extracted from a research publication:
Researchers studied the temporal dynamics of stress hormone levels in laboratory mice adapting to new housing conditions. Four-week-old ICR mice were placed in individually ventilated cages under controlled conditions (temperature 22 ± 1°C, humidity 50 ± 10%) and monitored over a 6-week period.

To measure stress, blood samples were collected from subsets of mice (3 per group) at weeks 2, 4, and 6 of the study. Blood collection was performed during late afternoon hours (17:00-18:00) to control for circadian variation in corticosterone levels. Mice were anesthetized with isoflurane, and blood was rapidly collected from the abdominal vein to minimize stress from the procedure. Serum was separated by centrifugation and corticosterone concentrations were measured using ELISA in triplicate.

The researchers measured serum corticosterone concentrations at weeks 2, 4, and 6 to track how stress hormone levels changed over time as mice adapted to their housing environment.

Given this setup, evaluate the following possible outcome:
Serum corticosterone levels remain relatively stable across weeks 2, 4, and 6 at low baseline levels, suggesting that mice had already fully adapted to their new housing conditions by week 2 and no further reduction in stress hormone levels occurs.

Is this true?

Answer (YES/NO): NO